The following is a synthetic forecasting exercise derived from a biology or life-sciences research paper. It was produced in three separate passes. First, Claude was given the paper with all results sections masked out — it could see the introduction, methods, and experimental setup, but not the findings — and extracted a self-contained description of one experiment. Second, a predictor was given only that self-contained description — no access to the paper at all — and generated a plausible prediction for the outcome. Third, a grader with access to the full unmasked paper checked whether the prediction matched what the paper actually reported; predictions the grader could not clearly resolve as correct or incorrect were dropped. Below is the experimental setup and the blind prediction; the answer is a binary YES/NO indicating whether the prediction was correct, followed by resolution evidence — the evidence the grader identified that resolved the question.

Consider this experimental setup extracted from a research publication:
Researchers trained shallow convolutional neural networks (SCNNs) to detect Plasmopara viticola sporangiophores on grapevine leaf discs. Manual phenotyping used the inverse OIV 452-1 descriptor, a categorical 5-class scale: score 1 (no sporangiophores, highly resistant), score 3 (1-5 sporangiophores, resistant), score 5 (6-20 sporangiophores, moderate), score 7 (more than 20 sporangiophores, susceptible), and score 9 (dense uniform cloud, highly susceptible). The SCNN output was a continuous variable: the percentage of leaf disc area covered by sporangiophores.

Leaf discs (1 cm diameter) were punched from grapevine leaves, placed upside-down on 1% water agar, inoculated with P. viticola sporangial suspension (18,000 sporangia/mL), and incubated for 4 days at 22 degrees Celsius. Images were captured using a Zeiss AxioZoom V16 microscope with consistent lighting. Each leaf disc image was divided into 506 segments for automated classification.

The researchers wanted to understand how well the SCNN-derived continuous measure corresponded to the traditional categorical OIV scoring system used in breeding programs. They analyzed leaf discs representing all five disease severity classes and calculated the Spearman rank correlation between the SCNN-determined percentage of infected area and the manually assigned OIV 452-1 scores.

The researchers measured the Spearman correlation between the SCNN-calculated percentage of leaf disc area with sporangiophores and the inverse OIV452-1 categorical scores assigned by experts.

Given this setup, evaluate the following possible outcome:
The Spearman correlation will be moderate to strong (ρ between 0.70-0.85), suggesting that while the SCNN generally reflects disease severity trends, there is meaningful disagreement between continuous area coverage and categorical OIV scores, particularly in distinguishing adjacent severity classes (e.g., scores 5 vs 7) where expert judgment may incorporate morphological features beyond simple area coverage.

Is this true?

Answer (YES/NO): NO